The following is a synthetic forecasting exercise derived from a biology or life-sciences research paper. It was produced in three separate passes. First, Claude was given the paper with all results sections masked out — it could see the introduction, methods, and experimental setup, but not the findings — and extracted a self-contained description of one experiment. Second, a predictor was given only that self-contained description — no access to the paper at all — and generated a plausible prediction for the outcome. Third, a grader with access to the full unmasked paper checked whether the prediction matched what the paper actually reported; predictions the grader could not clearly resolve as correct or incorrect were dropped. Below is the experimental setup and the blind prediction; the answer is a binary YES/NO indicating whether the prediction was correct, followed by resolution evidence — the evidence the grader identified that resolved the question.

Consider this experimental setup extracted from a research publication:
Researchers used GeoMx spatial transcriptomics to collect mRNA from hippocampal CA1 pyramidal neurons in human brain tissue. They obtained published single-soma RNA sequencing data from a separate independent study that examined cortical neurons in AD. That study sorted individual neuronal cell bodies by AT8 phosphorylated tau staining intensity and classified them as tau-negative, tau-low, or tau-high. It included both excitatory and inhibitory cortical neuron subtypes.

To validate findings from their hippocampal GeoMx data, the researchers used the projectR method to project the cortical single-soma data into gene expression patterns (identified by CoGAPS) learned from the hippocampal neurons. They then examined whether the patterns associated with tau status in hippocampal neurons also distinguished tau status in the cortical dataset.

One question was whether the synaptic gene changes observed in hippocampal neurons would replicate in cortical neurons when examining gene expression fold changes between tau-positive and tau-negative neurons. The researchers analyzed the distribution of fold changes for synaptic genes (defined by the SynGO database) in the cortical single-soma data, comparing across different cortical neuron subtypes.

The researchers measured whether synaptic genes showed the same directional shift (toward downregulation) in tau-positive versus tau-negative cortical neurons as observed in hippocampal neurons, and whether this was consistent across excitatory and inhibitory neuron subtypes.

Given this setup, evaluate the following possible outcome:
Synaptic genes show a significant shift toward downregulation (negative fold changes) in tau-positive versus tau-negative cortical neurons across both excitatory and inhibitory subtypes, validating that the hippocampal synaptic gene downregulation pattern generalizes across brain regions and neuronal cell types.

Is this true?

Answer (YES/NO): NO